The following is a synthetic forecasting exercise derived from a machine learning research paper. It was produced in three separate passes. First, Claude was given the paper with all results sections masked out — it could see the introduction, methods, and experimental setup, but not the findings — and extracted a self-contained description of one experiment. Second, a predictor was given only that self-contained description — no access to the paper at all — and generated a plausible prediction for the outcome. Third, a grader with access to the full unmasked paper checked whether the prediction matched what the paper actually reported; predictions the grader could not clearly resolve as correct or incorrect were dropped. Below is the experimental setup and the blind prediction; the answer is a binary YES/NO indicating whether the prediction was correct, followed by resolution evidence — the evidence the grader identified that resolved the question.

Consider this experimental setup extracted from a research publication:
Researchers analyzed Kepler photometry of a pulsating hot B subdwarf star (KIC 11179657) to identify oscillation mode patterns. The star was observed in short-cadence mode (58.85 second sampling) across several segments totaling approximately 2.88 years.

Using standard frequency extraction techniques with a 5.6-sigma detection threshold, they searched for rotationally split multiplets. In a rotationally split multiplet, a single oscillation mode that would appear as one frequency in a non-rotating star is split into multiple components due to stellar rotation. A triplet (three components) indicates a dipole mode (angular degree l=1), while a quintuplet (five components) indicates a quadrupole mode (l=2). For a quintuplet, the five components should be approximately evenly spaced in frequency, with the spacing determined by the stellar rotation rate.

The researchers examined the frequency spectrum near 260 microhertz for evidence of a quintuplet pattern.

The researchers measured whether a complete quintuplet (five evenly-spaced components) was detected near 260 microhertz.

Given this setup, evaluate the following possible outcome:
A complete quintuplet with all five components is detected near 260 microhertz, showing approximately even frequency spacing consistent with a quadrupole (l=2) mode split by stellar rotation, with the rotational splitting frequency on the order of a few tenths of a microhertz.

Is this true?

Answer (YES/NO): NO